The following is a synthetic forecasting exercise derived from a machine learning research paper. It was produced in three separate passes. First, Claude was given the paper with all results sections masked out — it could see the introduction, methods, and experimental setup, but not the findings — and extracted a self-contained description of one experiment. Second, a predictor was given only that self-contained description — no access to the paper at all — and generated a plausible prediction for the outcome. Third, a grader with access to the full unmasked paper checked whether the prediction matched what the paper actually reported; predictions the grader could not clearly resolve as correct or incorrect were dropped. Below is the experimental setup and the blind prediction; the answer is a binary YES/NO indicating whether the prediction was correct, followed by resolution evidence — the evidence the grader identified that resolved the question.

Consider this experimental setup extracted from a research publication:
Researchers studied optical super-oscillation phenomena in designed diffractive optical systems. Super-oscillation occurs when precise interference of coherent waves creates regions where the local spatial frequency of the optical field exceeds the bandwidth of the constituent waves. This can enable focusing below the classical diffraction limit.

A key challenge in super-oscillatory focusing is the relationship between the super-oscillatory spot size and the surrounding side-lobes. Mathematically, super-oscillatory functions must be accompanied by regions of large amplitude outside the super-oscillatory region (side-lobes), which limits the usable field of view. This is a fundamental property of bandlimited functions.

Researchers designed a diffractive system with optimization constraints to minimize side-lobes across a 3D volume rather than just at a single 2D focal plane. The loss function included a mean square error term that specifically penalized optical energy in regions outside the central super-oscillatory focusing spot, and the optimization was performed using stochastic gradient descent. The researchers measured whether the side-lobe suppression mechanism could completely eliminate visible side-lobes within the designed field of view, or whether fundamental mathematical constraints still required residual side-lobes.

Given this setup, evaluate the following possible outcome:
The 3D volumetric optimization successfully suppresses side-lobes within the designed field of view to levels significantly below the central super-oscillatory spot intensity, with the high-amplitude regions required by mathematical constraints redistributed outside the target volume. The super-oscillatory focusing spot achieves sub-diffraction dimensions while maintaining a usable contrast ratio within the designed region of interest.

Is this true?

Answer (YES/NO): YES